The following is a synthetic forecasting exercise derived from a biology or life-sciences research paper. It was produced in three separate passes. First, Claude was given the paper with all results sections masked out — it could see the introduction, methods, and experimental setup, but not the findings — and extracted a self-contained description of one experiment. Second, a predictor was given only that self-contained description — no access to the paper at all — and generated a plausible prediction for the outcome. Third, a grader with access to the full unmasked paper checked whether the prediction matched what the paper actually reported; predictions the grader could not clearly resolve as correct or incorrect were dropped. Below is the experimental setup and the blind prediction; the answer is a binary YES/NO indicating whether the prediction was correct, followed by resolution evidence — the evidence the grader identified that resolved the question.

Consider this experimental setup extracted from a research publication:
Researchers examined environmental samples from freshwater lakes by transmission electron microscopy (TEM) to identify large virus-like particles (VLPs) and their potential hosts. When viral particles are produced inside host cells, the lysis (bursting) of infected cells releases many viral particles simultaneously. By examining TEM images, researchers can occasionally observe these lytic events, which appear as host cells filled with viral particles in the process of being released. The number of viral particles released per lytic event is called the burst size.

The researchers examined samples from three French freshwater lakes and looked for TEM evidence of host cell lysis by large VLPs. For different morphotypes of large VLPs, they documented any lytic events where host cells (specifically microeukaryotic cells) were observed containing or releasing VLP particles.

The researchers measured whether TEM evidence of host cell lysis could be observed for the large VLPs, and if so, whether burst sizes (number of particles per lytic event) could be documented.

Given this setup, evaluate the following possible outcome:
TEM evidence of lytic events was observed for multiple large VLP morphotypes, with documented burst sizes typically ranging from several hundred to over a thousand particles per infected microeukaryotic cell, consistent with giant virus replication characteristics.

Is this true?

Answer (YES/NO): NO